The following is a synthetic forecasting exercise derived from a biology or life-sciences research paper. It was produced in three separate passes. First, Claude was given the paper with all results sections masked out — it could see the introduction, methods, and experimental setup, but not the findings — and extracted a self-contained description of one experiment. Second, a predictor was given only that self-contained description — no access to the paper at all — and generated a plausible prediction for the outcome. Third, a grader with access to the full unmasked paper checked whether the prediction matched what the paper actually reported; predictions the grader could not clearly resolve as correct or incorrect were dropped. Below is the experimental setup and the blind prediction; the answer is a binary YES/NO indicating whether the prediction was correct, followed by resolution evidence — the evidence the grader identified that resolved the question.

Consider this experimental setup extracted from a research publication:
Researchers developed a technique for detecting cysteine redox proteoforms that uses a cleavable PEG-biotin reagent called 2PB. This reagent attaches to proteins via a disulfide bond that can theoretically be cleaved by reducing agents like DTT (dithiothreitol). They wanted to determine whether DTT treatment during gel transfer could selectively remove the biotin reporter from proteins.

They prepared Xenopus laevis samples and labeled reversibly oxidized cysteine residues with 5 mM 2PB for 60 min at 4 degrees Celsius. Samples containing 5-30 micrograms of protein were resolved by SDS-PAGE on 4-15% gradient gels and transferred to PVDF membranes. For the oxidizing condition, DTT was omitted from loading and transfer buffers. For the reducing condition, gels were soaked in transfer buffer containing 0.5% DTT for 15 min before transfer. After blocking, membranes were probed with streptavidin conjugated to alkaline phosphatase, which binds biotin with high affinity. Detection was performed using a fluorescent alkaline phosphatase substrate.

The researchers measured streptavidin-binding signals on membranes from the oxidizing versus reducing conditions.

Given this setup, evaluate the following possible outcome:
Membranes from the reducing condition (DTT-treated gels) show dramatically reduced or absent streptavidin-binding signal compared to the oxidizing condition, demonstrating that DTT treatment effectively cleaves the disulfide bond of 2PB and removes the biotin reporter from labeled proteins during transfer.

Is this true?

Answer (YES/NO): YES